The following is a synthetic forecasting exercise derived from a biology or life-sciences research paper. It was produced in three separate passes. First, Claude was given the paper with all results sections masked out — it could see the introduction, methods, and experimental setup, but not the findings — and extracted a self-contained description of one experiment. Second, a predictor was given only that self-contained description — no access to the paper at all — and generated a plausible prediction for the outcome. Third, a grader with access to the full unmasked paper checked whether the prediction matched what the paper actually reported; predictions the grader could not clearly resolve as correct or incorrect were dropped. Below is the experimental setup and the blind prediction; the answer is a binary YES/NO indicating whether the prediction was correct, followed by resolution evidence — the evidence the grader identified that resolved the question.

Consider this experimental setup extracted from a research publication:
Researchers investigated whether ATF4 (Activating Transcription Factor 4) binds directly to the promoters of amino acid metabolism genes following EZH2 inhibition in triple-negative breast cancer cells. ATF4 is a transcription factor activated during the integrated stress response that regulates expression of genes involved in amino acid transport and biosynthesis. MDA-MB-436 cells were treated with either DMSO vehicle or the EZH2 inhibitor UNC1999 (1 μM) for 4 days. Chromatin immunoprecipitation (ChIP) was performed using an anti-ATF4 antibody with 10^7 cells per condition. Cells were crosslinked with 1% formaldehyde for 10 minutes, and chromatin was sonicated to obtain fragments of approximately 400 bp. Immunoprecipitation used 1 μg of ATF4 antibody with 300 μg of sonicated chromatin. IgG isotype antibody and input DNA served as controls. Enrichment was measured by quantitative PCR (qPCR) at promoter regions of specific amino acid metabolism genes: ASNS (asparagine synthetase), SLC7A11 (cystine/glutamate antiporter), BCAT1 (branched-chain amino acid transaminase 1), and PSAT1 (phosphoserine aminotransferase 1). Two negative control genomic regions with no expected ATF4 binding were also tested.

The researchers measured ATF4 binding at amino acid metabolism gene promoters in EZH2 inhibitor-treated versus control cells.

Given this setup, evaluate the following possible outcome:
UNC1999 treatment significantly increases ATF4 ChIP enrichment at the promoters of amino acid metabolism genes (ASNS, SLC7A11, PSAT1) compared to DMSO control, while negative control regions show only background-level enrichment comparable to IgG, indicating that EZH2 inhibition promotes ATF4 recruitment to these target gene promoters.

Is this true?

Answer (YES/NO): YES